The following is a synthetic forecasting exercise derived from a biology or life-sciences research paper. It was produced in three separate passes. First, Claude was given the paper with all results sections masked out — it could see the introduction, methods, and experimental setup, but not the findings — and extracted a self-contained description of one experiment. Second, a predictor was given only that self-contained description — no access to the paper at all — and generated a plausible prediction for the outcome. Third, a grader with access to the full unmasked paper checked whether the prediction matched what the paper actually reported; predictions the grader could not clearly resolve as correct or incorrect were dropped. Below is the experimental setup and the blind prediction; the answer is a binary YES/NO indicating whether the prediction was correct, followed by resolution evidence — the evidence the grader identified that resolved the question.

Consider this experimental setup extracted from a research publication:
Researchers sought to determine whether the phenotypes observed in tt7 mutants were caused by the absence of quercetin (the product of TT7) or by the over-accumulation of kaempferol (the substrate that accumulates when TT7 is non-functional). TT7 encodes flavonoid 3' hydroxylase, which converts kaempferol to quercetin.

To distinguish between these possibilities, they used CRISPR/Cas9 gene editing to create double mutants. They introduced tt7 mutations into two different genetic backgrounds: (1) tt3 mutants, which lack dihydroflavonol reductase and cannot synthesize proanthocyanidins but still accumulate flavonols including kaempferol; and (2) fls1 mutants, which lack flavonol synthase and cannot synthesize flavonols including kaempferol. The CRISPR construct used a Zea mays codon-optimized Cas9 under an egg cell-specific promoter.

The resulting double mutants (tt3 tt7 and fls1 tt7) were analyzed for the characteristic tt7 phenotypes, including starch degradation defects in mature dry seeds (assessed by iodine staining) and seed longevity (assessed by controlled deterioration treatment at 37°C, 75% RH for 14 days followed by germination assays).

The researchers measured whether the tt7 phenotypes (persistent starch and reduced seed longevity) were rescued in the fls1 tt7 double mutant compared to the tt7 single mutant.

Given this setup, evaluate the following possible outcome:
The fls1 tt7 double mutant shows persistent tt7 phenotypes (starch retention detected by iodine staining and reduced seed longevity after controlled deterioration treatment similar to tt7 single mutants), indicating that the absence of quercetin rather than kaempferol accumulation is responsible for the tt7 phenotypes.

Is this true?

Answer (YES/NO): NO